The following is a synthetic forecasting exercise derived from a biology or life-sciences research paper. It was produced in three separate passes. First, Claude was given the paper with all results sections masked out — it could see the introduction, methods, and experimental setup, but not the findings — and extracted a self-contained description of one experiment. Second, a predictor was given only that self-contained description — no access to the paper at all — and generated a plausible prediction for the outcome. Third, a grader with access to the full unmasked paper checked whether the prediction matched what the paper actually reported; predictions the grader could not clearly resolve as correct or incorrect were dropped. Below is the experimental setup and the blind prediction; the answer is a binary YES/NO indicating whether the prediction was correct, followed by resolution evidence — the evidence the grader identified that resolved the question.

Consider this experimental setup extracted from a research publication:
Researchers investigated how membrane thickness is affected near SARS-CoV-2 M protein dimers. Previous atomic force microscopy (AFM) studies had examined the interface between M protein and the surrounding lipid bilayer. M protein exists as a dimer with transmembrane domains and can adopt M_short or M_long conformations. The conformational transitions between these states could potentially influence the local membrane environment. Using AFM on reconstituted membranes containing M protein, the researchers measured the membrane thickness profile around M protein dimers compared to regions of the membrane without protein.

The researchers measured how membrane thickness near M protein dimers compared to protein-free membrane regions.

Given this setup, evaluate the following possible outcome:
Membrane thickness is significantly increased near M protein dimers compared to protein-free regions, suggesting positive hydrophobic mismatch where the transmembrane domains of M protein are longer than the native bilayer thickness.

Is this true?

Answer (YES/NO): NO